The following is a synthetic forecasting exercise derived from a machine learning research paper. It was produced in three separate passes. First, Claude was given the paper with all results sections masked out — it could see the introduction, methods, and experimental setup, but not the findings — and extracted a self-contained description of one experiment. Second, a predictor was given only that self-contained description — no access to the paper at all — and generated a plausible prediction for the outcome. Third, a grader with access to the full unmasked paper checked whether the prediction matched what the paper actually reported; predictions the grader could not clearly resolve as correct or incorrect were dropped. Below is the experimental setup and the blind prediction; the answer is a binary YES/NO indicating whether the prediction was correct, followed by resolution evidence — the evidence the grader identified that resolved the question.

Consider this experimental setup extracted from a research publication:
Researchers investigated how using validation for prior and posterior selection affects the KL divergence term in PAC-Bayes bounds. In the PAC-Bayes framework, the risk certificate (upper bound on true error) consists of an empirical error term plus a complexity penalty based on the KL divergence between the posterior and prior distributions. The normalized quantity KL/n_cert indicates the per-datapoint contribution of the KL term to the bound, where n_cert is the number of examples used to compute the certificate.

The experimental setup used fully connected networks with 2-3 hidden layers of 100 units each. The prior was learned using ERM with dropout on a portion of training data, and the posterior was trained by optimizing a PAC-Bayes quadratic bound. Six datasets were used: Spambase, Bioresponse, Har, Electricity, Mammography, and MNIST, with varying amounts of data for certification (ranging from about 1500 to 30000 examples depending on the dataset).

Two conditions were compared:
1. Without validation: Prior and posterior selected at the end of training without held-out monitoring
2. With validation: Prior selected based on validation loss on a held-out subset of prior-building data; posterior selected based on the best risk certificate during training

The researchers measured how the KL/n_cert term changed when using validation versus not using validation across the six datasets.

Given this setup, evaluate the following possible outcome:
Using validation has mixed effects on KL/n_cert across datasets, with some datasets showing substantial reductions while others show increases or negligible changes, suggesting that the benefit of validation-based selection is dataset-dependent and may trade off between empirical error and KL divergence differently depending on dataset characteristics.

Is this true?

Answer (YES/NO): YES